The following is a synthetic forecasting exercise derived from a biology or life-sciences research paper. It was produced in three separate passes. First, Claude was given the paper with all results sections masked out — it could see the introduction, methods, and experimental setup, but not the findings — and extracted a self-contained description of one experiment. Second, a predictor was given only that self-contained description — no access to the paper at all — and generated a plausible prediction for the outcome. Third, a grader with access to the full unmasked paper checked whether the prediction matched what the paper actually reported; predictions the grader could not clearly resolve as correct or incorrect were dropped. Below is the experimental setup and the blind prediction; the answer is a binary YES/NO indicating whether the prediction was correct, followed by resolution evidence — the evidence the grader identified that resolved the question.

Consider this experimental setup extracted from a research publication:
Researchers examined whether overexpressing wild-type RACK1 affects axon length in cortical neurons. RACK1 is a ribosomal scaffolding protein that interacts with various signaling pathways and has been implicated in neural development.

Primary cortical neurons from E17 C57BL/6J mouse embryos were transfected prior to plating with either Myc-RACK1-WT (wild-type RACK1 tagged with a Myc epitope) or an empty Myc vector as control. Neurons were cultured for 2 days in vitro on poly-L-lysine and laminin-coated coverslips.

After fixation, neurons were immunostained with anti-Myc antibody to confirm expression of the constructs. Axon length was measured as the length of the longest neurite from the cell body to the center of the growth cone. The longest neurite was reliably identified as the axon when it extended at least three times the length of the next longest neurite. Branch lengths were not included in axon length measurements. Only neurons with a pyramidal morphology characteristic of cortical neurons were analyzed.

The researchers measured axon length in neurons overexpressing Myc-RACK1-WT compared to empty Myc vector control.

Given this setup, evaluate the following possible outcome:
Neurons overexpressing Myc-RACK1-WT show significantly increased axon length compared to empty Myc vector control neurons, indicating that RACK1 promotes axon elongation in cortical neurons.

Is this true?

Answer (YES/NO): NO